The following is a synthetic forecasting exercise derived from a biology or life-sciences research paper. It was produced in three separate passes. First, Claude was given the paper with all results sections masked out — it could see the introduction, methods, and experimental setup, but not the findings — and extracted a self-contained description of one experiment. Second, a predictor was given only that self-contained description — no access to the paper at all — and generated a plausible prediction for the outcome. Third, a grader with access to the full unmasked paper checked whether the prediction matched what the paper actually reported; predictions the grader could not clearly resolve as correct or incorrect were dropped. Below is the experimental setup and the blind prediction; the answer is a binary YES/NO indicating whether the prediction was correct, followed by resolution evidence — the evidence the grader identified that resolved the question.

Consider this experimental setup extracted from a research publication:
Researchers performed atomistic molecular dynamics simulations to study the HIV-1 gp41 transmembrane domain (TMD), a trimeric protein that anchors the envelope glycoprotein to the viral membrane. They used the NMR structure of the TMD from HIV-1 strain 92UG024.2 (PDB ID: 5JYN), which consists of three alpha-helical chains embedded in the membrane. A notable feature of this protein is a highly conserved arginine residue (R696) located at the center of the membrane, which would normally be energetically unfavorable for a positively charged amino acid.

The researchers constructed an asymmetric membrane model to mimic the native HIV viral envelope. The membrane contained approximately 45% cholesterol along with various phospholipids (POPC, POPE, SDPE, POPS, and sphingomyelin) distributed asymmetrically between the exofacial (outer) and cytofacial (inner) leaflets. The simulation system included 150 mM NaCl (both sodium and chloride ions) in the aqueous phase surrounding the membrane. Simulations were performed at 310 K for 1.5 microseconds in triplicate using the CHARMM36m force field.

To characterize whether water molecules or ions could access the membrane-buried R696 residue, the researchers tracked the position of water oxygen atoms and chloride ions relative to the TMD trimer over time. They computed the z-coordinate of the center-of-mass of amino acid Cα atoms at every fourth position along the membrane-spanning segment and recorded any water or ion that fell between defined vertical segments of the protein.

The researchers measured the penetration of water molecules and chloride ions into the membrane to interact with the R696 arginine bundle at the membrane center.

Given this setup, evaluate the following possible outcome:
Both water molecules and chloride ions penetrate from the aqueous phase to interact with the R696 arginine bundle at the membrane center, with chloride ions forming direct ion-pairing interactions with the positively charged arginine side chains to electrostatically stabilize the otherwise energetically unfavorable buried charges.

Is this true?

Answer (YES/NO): YES